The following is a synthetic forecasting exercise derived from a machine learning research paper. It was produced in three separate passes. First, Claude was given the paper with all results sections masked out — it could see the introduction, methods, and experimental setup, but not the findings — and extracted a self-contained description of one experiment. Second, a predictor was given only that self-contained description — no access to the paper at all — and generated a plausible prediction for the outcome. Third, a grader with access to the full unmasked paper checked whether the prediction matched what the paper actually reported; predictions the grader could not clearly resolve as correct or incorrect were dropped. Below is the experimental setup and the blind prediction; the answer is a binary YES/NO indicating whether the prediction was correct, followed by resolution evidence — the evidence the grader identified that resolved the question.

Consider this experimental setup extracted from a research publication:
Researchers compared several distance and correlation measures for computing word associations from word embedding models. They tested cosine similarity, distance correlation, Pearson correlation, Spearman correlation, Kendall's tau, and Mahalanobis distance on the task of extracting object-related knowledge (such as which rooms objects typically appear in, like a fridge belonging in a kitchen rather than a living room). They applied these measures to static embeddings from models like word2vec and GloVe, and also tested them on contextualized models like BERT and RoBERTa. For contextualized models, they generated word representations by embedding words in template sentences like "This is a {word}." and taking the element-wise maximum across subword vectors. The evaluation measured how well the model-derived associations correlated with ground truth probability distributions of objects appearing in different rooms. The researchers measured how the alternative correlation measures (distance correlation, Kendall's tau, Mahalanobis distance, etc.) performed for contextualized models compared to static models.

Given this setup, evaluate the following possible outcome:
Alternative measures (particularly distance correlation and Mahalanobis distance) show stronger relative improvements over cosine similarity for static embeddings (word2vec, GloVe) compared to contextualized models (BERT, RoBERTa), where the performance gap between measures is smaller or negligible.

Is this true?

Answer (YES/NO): YES